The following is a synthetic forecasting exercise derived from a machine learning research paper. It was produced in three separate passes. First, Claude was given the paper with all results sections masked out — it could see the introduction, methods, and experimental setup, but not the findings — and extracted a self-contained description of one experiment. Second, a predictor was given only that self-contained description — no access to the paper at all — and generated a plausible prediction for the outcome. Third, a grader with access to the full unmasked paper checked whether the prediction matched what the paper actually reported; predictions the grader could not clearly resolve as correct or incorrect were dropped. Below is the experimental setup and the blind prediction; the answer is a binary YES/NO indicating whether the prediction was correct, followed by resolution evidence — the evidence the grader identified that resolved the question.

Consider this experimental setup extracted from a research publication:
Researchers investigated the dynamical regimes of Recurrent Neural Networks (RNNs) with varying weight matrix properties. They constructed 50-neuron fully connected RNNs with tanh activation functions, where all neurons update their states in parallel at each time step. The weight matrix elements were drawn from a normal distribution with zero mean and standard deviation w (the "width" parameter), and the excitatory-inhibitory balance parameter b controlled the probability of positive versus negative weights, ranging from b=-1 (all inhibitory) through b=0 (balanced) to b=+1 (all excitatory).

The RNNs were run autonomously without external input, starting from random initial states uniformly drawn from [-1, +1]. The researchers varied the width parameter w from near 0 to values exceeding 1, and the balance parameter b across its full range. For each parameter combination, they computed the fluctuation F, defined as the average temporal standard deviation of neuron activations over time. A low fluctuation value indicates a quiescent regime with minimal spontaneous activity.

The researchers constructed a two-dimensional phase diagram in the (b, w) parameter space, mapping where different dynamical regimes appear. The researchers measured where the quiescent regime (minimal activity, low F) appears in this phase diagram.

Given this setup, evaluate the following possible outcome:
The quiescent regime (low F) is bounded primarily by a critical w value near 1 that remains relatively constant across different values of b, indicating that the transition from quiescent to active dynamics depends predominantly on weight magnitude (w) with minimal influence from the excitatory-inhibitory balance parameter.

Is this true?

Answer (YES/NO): NO